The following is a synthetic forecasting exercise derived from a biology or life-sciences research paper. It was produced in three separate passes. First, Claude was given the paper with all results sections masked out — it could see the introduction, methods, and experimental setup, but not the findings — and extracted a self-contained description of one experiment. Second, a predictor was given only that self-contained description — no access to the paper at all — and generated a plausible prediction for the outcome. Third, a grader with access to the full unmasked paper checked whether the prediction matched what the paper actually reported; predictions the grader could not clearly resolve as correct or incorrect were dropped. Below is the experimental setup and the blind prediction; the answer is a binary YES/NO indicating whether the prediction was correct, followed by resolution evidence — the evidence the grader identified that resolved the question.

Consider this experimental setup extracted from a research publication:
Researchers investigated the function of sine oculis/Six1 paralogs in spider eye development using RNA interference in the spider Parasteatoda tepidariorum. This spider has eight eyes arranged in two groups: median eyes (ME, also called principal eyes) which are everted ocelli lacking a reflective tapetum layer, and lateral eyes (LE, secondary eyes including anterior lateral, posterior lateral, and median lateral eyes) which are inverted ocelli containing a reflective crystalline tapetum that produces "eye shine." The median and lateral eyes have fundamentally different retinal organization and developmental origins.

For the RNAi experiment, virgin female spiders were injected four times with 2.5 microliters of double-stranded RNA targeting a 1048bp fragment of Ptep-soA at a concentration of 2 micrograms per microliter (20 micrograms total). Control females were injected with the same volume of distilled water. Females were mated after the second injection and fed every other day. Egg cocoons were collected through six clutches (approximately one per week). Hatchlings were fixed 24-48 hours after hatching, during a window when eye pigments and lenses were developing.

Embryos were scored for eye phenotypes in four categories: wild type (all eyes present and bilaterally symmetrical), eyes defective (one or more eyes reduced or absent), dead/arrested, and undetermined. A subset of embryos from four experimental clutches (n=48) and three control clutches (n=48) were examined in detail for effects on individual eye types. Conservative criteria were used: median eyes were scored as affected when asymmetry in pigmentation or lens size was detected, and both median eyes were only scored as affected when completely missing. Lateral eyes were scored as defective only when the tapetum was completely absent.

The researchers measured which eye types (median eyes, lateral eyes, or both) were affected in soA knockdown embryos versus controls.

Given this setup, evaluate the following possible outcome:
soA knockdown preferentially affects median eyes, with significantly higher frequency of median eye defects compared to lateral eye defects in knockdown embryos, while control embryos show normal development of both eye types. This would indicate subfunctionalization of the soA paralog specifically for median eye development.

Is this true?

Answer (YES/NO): YES